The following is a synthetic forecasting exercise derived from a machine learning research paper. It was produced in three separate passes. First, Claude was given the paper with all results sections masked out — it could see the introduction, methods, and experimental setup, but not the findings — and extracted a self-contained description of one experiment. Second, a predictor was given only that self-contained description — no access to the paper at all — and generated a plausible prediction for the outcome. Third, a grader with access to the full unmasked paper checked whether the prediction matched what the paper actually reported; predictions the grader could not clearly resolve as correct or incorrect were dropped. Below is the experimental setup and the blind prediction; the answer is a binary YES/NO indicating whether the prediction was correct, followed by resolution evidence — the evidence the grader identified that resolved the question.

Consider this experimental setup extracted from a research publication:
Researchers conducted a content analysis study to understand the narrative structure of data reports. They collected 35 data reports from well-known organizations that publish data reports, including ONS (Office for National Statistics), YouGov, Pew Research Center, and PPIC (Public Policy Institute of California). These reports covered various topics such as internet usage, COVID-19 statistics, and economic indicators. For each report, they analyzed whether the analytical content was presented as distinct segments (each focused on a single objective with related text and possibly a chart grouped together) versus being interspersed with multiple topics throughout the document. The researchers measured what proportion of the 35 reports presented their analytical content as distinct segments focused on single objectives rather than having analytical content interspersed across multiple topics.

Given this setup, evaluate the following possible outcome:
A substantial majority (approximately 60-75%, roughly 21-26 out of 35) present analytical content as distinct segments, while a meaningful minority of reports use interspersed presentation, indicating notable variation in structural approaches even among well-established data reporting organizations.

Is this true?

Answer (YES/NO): NO